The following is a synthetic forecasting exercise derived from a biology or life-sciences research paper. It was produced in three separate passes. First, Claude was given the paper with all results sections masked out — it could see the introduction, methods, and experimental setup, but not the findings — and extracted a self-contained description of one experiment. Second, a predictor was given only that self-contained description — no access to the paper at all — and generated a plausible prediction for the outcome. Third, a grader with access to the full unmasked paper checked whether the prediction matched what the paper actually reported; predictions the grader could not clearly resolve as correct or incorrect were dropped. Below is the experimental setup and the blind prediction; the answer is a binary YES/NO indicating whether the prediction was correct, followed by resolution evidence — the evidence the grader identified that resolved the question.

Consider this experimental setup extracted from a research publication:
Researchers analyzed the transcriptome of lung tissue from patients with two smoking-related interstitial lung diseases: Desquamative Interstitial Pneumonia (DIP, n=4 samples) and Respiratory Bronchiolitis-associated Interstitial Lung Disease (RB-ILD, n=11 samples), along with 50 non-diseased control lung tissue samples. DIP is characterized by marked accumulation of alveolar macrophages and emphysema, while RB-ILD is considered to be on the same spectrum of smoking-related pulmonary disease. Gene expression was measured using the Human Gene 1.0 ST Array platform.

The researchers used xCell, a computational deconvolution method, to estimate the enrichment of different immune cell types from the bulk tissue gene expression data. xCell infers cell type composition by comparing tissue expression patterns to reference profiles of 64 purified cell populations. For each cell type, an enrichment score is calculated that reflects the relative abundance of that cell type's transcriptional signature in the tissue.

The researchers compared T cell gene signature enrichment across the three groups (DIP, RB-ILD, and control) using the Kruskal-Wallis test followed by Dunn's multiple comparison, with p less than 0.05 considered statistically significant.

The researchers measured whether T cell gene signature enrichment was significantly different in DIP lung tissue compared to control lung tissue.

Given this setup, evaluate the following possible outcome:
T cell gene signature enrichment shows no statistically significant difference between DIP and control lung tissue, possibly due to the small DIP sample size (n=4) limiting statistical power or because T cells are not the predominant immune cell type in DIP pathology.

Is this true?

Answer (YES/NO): YES